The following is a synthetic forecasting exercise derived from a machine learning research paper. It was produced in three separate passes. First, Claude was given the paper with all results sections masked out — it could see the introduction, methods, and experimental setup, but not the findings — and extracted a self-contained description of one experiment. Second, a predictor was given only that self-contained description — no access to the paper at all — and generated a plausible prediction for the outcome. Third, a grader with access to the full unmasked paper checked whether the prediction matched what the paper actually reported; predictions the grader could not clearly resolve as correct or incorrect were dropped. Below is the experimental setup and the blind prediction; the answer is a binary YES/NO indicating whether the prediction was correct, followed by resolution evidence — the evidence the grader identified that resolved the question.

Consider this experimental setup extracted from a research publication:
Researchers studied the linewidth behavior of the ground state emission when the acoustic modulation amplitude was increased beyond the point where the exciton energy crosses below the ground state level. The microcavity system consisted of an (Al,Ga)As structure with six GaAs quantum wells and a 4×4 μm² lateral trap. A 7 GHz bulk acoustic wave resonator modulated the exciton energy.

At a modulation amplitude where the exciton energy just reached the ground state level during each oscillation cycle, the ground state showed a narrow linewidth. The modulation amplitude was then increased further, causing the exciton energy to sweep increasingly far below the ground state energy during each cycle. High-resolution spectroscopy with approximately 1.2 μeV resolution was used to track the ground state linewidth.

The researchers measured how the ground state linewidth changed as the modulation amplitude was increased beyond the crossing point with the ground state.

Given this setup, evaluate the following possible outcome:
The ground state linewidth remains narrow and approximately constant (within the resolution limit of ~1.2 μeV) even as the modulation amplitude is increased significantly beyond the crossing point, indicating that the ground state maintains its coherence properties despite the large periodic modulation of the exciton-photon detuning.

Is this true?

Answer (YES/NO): NO